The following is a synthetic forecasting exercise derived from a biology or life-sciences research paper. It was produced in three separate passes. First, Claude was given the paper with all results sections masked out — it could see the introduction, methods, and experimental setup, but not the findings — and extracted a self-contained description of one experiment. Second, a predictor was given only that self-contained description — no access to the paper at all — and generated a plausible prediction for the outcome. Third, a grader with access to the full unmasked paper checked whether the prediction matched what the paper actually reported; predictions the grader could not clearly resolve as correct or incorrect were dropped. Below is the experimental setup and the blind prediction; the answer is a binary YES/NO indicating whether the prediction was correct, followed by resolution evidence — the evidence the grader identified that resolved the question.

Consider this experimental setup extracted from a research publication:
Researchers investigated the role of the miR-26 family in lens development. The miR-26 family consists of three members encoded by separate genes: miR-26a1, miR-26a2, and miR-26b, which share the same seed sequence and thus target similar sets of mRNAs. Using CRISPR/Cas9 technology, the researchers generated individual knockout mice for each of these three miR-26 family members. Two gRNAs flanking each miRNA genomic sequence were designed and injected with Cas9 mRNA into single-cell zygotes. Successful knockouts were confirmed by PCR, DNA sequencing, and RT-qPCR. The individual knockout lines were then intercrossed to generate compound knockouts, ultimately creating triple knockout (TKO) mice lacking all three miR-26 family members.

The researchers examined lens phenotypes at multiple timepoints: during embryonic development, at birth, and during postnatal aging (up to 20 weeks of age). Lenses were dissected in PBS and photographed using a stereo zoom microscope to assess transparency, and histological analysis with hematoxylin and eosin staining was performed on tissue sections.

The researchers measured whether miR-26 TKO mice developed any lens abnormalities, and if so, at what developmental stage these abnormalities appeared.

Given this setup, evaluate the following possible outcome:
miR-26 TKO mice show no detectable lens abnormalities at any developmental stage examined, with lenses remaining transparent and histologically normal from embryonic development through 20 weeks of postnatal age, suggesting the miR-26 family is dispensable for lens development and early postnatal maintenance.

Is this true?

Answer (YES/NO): NO